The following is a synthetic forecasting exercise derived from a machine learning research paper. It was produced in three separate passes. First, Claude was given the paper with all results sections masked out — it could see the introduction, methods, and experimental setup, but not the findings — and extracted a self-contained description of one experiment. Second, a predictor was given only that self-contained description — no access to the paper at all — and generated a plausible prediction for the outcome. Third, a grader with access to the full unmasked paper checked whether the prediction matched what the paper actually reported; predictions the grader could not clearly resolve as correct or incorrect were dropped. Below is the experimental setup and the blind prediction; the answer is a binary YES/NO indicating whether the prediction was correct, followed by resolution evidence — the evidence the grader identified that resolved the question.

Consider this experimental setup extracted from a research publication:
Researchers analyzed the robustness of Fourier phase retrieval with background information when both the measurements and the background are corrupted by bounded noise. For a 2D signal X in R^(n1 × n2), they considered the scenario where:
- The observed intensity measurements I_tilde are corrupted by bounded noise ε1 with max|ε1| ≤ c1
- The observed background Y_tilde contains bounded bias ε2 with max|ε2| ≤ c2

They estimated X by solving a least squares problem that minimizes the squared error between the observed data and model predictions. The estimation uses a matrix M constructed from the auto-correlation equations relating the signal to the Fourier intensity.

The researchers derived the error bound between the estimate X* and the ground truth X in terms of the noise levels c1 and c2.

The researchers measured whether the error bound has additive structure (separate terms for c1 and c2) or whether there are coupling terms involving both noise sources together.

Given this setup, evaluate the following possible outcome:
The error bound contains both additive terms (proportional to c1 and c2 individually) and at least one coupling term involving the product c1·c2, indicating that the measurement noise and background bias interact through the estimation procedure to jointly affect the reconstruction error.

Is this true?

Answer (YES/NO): YES